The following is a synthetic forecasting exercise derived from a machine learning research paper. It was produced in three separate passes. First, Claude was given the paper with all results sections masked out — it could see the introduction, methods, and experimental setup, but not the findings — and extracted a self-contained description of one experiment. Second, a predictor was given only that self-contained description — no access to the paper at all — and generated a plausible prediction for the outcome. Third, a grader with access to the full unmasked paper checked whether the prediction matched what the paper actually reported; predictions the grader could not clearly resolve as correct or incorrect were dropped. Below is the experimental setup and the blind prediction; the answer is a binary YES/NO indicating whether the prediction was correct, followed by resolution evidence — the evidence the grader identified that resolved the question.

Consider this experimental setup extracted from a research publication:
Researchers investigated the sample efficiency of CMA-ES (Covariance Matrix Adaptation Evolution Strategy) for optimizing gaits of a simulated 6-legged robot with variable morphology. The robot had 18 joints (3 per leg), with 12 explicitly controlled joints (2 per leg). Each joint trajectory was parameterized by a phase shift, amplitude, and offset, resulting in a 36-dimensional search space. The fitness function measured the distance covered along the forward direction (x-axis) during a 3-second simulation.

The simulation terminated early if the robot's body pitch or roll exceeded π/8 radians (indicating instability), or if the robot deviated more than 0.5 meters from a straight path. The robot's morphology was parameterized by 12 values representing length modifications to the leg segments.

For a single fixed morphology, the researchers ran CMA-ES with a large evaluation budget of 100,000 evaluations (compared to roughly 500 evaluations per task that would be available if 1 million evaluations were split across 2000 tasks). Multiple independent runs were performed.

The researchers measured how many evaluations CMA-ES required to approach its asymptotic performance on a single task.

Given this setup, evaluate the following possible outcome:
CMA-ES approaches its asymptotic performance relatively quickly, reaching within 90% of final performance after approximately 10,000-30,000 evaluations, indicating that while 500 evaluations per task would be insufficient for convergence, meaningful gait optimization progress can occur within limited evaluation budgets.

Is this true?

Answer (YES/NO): NO